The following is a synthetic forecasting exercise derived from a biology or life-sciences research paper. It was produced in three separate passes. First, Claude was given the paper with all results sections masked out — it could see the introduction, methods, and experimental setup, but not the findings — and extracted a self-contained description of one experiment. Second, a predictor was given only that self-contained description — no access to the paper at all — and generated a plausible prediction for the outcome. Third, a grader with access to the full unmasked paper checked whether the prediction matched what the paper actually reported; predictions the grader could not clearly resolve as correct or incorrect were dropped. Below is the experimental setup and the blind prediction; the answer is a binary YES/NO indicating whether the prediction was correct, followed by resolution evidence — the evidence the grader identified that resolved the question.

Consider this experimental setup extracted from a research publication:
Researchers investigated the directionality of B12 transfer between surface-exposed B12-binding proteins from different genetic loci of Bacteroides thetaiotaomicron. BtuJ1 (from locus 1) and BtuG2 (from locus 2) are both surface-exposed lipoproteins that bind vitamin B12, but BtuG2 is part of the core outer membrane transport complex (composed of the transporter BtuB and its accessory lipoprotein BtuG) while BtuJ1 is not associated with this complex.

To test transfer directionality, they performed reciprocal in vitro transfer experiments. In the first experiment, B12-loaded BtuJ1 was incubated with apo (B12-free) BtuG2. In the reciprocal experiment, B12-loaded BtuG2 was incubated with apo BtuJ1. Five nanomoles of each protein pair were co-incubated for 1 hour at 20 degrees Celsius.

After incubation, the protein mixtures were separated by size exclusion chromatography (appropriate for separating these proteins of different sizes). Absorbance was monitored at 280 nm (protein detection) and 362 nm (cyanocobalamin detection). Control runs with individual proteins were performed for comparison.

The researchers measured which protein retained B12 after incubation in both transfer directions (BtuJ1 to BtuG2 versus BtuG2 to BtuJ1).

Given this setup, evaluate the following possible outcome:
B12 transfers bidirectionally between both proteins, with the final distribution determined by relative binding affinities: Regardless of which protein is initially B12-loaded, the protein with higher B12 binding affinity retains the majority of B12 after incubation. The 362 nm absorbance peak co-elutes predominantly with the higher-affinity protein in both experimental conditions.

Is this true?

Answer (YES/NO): NO